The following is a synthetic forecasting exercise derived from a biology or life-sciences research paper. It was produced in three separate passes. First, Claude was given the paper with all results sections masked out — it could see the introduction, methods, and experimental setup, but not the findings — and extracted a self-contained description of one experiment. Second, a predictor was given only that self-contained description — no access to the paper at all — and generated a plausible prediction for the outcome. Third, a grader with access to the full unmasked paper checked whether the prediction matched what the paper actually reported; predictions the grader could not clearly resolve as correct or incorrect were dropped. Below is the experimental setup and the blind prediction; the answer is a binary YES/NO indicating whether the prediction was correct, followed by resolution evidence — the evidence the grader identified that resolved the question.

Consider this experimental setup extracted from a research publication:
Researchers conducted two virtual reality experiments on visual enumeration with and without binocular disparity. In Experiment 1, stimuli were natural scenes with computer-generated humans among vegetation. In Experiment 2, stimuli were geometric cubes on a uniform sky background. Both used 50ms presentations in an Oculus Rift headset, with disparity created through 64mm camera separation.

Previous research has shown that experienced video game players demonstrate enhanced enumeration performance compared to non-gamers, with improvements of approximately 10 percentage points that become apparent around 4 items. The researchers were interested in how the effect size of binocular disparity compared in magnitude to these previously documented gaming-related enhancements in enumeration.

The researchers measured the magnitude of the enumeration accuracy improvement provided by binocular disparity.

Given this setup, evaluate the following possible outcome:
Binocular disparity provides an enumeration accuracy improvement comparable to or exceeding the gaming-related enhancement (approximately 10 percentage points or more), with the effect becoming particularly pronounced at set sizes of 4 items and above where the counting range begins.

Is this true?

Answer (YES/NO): YES